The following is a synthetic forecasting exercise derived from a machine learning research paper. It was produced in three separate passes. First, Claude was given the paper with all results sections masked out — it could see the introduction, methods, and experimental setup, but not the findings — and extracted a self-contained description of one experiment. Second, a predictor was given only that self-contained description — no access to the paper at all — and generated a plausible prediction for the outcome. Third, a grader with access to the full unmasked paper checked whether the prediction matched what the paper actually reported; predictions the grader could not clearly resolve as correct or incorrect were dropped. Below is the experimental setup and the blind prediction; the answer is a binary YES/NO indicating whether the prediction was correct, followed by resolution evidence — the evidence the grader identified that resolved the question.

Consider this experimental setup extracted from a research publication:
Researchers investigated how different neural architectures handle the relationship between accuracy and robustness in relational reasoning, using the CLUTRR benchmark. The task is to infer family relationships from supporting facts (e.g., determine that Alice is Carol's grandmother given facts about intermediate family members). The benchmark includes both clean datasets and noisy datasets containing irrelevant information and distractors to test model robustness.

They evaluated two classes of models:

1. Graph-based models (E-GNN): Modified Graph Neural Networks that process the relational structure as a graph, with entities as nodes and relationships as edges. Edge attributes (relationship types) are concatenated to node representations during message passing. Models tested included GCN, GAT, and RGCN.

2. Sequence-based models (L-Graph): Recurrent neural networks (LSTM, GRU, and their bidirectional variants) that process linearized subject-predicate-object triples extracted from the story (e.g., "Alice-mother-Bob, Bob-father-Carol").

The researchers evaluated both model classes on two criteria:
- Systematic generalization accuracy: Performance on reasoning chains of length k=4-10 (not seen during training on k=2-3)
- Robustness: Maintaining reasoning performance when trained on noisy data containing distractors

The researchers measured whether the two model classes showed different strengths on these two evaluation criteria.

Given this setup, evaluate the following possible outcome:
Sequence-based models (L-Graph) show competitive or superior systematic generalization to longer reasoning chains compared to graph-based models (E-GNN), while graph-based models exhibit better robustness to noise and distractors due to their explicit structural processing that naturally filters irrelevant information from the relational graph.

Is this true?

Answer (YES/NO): YES